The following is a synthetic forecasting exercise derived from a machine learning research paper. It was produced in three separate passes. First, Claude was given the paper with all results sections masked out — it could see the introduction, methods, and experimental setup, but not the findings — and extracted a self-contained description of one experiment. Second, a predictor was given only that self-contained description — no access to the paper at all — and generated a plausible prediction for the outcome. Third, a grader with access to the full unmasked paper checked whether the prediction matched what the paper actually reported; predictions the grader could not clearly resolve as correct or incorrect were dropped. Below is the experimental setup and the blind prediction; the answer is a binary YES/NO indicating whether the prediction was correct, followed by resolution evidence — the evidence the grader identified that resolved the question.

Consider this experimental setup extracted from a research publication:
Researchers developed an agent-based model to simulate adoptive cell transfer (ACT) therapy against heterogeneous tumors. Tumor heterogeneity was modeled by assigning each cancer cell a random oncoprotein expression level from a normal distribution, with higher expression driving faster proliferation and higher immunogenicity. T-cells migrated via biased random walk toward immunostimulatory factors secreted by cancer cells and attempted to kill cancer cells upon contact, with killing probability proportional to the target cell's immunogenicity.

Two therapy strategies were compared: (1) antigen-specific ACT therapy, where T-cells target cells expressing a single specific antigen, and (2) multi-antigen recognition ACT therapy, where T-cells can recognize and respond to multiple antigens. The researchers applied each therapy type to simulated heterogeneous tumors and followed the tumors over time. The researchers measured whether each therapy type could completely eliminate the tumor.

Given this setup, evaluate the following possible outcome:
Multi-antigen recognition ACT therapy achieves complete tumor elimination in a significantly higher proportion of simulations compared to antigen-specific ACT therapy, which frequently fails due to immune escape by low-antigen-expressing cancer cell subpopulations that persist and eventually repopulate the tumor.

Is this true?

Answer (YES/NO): YES